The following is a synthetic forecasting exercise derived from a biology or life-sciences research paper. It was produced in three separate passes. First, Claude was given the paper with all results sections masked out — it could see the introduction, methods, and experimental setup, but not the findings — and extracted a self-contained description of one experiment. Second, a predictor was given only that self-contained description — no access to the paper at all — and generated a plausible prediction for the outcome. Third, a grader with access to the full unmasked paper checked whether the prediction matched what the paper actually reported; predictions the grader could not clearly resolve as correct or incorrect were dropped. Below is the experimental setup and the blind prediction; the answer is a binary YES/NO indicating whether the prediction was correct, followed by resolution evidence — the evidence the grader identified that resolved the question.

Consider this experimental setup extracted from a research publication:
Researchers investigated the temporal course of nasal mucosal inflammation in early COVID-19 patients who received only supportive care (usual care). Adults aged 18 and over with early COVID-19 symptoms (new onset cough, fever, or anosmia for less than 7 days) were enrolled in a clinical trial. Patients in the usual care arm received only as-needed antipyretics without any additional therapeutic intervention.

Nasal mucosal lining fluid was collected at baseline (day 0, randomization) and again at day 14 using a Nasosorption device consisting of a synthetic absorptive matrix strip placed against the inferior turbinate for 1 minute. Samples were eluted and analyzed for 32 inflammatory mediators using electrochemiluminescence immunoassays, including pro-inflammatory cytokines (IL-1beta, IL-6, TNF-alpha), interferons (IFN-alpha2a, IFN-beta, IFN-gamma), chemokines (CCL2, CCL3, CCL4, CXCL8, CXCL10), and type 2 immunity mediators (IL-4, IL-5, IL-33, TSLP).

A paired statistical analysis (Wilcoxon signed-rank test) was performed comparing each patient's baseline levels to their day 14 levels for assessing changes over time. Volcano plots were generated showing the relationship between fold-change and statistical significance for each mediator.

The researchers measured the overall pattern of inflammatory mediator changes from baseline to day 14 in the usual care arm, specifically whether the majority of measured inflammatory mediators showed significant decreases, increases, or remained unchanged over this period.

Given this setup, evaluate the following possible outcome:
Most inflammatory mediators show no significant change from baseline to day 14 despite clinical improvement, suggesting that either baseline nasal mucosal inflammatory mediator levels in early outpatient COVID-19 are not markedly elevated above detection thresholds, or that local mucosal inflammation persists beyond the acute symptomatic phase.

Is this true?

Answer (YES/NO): NO